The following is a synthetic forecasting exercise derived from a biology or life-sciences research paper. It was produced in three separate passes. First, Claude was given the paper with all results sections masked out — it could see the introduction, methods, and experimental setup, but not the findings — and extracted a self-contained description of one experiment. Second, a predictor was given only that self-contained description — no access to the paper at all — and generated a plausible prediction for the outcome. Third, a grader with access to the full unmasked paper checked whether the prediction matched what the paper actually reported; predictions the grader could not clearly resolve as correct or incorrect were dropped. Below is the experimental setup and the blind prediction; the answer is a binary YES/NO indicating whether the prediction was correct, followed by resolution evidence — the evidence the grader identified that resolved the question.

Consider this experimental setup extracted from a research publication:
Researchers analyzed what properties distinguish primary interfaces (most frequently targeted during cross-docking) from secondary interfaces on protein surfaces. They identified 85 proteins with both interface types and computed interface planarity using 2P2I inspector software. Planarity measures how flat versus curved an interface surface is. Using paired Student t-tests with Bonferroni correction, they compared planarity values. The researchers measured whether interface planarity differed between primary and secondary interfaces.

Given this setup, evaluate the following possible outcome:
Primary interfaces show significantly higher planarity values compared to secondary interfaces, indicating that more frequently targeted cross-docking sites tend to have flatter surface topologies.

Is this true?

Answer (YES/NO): YES